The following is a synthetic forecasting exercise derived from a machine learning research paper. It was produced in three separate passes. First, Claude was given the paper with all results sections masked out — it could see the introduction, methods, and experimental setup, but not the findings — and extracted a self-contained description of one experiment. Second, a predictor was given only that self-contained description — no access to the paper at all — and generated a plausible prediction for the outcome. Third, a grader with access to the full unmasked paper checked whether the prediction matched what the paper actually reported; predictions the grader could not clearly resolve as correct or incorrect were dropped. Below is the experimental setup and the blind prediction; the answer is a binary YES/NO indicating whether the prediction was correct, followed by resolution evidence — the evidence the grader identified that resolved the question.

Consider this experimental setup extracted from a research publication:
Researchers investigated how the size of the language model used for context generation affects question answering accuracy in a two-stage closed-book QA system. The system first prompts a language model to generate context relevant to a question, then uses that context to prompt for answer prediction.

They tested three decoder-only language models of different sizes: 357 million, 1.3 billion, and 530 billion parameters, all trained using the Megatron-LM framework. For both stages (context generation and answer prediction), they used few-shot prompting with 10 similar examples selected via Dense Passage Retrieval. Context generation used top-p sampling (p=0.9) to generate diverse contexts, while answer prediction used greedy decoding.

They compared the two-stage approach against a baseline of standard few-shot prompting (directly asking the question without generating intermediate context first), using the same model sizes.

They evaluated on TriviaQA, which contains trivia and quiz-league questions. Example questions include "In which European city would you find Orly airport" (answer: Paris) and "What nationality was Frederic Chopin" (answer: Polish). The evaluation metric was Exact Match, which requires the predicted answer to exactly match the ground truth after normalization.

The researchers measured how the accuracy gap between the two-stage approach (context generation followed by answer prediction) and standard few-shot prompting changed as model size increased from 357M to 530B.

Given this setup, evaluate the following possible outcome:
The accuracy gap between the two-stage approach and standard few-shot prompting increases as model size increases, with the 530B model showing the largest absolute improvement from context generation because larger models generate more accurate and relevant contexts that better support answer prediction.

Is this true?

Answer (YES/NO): NO